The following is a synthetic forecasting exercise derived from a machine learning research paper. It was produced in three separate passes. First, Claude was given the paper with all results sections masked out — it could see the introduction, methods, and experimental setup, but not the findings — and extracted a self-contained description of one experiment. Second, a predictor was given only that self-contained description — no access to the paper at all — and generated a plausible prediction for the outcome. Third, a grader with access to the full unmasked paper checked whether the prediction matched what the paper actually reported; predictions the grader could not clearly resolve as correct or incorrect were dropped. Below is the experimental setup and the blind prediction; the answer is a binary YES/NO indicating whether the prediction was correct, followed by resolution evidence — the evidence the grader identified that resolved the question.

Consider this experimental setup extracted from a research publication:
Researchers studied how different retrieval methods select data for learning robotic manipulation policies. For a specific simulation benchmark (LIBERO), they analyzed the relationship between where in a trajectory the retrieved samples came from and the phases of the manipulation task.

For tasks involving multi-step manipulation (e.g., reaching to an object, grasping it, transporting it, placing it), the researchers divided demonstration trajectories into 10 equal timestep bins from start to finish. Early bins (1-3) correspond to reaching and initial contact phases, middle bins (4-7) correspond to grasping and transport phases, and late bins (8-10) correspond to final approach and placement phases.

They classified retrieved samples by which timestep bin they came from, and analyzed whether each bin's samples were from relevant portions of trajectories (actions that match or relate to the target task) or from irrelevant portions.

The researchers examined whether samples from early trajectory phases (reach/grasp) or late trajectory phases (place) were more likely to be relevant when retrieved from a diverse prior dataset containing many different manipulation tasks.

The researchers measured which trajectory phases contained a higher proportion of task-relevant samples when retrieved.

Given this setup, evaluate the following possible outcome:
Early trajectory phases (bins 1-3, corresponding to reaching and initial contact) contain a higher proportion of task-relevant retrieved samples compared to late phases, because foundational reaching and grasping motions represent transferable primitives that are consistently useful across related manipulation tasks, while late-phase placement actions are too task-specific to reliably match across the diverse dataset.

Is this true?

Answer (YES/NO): YES